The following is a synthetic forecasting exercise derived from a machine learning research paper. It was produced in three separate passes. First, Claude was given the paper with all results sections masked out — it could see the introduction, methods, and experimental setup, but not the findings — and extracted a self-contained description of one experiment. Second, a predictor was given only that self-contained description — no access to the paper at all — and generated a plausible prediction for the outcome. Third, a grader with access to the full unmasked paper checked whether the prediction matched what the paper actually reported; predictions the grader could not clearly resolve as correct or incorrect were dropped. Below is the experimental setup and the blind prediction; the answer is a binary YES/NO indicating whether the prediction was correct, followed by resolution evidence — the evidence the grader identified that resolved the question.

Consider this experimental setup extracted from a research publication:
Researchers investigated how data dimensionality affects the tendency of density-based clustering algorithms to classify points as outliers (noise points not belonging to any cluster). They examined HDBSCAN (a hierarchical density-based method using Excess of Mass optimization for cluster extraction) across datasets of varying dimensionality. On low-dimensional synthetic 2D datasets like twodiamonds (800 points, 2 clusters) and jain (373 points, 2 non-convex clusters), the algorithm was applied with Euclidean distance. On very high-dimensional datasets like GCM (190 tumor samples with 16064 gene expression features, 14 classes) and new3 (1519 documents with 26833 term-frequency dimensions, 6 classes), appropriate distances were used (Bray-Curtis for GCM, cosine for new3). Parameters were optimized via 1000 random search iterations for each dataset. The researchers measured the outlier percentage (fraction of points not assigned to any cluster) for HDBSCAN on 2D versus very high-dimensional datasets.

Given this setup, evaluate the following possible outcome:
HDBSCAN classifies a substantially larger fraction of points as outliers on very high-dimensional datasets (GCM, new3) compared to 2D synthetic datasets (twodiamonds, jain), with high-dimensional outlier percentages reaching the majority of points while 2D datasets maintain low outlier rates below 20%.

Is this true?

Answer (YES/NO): NO